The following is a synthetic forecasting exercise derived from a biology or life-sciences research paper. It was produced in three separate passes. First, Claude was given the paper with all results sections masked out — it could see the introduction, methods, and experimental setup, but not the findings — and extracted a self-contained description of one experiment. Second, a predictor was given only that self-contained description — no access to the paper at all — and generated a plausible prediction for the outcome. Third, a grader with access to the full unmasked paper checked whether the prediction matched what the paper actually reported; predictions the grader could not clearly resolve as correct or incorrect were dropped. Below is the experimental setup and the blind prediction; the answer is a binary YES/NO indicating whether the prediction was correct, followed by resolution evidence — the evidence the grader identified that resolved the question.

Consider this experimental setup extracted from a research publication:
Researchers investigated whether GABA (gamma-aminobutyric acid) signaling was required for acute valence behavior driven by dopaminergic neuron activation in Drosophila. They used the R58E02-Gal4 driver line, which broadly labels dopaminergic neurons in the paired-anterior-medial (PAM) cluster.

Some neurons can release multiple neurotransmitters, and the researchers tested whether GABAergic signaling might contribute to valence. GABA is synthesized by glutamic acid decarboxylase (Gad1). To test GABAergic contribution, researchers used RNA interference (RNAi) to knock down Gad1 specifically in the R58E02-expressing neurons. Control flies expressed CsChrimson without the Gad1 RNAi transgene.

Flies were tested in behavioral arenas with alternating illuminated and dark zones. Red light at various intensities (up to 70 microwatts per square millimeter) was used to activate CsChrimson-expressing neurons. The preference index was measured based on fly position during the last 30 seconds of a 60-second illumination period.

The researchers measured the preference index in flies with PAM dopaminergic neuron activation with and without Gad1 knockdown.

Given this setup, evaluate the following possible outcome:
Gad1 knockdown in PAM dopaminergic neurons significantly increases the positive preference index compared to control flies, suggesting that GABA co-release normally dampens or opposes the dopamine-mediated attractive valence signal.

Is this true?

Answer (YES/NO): NO